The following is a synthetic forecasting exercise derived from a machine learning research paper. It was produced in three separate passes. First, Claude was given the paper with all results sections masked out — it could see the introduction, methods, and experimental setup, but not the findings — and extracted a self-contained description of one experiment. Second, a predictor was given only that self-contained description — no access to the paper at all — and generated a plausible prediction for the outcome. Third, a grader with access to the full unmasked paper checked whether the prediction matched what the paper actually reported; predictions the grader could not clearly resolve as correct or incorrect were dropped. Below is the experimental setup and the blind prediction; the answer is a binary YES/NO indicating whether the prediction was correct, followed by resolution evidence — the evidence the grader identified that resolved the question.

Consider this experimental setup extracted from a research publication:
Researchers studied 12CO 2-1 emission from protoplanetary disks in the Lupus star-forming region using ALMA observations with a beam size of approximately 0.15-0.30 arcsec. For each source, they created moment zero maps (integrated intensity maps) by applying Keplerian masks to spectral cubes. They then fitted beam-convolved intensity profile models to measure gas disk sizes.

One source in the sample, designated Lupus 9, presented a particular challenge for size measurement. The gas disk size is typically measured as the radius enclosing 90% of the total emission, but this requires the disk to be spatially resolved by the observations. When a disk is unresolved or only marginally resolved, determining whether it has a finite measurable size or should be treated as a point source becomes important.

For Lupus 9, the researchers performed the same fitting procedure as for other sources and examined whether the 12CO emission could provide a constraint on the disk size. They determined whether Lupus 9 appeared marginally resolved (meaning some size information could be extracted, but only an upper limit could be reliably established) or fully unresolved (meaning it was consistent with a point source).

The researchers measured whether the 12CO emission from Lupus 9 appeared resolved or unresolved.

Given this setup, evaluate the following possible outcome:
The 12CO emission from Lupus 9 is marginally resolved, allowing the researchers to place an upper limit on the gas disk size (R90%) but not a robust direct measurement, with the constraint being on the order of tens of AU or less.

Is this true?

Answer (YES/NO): YES